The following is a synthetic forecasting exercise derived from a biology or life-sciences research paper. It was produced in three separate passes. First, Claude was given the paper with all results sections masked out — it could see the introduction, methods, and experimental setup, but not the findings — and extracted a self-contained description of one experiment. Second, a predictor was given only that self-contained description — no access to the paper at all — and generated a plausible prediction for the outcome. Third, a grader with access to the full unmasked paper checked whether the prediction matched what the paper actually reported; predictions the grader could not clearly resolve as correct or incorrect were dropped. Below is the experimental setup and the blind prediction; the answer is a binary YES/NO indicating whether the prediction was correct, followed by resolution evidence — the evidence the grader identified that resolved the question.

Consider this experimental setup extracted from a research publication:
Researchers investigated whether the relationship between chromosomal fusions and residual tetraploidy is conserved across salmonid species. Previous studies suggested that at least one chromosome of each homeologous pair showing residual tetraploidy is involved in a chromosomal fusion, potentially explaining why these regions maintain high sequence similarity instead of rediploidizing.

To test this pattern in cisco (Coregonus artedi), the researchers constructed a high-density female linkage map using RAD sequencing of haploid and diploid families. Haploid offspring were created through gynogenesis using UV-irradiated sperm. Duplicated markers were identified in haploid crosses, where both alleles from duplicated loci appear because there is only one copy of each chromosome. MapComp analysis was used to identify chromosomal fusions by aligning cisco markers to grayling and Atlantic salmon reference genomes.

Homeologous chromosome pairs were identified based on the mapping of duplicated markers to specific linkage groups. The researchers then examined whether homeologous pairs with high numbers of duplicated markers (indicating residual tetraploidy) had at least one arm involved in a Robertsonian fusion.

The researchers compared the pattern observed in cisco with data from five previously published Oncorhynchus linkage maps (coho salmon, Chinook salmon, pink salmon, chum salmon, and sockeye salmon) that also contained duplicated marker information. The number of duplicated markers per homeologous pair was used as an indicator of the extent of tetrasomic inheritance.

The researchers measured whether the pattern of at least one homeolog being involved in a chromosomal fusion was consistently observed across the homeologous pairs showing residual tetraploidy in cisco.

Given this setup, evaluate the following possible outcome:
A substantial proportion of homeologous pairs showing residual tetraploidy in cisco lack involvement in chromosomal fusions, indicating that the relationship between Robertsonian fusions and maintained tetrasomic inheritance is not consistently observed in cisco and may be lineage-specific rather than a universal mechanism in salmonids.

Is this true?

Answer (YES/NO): NO